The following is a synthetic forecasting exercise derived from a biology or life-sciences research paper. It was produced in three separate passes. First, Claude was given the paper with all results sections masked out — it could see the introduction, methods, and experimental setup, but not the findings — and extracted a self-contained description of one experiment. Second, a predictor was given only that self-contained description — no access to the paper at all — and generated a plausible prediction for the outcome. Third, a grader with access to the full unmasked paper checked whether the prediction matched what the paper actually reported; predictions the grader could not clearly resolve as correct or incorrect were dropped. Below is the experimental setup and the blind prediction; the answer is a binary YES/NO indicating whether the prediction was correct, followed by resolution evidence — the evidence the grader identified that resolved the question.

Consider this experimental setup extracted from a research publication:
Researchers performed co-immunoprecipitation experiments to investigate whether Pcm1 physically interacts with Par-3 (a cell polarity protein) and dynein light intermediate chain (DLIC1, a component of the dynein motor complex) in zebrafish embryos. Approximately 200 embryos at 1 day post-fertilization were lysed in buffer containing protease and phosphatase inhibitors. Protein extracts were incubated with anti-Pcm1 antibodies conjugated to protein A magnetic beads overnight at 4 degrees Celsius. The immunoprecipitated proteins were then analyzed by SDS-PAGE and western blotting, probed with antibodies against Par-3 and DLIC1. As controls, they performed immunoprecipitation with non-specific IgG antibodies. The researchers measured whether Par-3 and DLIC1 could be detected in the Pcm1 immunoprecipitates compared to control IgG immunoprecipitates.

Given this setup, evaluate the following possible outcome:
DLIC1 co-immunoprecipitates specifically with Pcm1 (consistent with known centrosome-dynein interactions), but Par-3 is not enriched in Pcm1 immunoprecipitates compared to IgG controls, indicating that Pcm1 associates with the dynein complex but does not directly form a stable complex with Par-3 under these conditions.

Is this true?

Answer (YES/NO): NO